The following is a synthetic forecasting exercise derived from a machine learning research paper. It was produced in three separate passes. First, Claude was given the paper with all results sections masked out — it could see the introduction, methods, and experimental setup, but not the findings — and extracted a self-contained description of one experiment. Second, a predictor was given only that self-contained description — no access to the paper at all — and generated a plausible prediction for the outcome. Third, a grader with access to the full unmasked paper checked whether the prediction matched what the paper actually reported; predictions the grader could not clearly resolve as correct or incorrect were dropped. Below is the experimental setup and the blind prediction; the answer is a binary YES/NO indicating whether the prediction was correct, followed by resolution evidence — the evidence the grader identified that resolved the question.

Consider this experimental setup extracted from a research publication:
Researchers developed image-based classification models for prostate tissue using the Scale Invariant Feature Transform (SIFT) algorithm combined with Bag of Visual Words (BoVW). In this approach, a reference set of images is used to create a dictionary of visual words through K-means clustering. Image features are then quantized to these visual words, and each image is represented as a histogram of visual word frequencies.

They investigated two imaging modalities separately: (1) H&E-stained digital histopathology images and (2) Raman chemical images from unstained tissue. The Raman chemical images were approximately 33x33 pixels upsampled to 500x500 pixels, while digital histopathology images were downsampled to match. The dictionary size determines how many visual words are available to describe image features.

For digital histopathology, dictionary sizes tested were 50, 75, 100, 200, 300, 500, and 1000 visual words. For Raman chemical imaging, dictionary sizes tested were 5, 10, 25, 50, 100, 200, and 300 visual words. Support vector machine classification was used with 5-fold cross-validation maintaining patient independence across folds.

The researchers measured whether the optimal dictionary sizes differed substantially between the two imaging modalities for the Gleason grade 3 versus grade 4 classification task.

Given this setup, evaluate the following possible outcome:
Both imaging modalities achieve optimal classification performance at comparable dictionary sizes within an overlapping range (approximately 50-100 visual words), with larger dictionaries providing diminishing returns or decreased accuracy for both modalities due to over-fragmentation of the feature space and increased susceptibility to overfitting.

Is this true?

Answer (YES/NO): NO